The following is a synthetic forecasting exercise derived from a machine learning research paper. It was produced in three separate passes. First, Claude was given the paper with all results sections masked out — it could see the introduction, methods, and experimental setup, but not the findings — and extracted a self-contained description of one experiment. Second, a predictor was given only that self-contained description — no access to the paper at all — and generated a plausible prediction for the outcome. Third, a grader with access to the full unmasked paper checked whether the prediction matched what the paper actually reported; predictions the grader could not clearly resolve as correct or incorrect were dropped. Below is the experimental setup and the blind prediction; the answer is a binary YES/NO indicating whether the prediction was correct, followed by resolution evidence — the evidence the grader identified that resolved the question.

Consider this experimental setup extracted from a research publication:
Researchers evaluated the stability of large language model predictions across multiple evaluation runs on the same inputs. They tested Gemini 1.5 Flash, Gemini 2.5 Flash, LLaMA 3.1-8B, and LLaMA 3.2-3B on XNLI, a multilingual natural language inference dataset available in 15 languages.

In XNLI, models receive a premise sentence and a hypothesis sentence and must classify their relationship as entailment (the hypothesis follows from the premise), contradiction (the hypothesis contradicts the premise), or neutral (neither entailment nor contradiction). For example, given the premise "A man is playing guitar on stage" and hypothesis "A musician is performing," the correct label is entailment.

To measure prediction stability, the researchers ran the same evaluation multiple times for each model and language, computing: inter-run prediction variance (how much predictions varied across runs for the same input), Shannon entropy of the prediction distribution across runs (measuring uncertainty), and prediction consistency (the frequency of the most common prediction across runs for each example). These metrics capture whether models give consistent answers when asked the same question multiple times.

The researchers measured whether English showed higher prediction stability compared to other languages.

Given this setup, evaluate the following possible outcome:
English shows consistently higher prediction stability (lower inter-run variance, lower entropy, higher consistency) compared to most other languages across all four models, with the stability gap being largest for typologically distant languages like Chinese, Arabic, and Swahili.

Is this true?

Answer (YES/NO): NO